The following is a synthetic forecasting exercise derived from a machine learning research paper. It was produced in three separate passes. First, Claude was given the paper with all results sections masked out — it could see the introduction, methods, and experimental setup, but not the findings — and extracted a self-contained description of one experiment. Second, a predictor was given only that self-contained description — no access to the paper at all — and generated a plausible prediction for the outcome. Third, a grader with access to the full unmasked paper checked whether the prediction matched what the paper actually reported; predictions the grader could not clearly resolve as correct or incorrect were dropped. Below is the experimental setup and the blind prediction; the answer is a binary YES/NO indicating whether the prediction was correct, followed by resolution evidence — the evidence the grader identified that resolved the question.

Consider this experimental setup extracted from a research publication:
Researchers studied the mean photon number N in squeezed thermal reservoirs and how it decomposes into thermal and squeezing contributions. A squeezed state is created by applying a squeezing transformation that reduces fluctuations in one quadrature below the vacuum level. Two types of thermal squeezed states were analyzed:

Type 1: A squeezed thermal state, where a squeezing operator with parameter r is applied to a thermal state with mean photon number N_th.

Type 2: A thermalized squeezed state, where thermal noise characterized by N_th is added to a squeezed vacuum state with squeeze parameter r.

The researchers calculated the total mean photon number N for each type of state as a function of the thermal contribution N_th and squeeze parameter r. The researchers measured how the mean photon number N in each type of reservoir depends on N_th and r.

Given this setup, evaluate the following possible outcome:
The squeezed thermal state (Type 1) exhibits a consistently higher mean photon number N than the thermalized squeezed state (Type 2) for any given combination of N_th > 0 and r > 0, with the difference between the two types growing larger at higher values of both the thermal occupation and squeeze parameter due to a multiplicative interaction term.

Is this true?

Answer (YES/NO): YES